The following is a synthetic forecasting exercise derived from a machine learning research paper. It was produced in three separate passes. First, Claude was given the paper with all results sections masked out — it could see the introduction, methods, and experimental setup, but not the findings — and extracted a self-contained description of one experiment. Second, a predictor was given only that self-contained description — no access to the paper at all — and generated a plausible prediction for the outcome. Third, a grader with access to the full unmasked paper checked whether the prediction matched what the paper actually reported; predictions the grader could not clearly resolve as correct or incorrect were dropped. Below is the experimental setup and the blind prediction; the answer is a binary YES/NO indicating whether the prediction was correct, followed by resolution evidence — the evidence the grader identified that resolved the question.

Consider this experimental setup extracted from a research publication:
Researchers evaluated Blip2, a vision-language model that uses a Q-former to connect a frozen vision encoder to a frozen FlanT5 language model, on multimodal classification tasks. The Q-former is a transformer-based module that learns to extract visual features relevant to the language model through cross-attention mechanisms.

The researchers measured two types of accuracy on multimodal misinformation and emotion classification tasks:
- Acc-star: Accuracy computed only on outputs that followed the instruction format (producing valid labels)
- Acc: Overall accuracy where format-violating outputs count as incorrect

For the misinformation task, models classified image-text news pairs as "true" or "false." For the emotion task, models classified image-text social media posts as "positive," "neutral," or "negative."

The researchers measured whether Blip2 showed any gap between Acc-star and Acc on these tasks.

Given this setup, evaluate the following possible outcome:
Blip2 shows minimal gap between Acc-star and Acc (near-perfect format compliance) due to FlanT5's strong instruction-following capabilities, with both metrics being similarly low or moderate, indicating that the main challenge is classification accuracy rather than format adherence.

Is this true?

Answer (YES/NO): YES